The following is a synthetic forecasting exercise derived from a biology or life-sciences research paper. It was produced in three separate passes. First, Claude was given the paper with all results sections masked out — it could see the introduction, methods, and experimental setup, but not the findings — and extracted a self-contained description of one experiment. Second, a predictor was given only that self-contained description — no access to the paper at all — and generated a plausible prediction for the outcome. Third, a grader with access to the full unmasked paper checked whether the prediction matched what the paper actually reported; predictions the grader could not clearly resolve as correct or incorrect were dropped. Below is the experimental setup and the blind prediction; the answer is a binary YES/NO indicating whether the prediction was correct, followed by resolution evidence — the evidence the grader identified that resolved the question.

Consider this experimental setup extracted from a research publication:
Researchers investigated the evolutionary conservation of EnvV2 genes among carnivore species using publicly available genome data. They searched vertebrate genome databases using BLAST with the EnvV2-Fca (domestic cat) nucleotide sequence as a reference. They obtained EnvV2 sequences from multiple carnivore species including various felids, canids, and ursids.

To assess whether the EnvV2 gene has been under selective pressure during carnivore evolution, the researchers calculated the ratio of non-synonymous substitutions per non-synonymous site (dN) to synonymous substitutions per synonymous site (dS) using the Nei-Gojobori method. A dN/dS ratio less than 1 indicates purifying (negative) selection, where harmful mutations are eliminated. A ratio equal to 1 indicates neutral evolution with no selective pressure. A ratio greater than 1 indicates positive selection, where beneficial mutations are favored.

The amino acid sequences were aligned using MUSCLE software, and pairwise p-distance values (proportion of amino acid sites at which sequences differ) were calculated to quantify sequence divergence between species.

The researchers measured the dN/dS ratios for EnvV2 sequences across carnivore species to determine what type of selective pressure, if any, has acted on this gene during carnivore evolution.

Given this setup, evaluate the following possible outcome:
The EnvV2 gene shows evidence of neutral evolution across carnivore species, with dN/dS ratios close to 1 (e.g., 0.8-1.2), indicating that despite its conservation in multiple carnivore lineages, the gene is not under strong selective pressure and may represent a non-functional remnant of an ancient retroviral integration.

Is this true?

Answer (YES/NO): NO